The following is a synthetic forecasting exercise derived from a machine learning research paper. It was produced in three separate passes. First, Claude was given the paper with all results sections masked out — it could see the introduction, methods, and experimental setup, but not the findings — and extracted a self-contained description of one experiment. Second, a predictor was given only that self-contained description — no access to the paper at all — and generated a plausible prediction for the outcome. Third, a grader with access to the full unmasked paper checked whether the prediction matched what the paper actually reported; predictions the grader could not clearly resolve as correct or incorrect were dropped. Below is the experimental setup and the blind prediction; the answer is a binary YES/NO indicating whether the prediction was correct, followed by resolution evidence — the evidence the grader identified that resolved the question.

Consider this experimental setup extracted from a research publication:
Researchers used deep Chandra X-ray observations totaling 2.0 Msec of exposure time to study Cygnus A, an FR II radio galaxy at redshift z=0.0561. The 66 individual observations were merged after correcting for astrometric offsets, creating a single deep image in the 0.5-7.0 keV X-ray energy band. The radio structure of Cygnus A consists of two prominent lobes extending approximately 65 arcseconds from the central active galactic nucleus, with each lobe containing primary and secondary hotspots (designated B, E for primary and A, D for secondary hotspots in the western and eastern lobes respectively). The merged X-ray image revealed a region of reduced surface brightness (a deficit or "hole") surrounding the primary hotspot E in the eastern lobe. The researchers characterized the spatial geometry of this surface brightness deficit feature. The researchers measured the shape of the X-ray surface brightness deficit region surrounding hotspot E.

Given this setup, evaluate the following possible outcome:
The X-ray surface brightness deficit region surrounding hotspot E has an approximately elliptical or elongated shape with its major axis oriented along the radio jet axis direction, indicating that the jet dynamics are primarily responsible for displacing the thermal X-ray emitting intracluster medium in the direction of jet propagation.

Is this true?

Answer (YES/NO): NO